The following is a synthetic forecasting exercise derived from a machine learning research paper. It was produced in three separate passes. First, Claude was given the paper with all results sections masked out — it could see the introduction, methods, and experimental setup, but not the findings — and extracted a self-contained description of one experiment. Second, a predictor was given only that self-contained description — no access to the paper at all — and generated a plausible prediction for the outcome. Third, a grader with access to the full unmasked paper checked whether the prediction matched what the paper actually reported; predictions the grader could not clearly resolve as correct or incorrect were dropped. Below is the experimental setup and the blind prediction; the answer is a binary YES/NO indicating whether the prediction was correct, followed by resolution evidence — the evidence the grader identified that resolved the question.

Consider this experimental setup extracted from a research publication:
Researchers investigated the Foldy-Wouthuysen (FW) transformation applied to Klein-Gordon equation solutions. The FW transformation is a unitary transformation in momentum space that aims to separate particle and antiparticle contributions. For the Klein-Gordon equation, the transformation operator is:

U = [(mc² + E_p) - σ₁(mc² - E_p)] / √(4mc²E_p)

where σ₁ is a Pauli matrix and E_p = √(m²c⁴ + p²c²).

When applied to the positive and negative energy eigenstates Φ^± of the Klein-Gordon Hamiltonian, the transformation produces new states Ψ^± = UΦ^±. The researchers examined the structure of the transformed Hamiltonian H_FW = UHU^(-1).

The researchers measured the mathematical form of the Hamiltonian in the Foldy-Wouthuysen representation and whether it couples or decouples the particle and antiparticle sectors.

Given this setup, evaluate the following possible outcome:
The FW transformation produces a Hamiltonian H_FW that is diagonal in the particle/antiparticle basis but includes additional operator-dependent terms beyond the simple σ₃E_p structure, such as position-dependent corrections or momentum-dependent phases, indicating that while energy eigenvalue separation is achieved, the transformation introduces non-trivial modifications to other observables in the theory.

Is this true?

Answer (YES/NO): NO